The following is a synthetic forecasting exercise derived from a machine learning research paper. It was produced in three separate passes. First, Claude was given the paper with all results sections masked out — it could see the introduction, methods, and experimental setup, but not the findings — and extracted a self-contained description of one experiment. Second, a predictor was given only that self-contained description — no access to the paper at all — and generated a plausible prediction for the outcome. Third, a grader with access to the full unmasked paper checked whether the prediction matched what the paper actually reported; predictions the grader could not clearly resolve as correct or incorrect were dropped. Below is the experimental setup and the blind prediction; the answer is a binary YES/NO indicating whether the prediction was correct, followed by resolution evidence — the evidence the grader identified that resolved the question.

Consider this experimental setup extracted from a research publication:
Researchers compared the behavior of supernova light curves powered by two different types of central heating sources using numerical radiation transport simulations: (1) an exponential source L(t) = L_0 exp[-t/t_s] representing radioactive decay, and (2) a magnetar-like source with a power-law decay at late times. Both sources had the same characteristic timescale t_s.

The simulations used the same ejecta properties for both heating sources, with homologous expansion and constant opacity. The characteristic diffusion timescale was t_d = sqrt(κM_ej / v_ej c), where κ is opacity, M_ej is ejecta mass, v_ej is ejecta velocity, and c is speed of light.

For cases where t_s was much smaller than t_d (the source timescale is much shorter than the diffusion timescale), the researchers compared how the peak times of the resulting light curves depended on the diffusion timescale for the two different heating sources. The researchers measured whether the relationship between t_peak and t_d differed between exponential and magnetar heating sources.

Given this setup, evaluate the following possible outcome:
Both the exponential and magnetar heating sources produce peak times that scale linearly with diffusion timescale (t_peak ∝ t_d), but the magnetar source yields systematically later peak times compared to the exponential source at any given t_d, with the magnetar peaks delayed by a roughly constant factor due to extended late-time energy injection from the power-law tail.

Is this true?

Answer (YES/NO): NO